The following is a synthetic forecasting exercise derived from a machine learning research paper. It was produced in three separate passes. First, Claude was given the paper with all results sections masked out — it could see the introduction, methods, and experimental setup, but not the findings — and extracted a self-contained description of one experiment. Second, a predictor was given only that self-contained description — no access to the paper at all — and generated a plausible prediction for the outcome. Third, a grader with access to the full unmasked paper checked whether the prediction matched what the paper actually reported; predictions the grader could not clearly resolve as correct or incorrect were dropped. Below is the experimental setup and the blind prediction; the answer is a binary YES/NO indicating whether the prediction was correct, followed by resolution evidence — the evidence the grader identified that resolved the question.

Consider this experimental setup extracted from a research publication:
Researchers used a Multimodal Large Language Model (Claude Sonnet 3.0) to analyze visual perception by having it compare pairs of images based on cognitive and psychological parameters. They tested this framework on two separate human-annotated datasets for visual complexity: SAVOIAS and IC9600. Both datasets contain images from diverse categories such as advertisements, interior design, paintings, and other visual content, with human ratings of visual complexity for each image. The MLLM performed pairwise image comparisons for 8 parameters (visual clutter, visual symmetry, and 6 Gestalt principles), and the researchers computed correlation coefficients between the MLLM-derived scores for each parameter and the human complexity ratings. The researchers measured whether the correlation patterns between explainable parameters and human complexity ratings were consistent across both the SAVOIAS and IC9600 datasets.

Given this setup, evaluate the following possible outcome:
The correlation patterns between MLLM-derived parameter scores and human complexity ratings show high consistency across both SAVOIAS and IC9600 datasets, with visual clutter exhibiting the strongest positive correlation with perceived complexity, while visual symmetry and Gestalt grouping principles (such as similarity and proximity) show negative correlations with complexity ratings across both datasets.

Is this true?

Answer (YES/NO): NO